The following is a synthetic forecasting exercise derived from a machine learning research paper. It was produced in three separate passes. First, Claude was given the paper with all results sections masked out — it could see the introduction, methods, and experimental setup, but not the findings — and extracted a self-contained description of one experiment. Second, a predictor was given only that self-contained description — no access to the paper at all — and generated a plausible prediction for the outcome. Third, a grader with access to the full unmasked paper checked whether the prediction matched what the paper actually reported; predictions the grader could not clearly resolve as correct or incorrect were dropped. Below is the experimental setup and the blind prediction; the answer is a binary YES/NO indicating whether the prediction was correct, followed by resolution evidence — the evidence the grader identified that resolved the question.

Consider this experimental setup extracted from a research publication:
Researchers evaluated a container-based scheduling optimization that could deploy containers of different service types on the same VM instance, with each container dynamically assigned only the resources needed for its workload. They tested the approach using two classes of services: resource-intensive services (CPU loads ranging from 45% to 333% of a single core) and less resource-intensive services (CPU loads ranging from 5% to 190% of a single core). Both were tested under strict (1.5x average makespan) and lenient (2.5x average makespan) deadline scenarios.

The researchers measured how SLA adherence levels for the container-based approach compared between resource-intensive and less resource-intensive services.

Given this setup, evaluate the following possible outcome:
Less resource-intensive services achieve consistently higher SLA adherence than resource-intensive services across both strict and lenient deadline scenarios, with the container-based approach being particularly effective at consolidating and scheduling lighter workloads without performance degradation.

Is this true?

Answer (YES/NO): NO